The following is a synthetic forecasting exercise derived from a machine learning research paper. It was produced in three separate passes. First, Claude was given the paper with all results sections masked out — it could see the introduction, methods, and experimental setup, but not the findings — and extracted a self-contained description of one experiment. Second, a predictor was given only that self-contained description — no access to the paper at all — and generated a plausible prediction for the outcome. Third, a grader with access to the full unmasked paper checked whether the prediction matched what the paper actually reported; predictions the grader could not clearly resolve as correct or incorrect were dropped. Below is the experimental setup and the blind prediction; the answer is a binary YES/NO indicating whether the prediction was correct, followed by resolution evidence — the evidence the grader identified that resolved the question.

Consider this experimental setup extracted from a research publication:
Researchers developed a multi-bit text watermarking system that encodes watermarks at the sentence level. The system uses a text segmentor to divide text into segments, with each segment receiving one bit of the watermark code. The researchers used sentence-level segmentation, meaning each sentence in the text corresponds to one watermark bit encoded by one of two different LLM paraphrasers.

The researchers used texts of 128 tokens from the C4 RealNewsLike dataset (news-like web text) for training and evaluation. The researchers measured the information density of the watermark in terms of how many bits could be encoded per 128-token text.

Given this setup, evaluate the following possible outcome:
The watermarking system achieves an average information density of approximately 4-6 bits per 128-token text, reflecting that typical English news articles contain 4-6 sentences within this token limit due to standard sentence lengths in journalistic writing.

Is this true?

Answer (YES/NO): YES